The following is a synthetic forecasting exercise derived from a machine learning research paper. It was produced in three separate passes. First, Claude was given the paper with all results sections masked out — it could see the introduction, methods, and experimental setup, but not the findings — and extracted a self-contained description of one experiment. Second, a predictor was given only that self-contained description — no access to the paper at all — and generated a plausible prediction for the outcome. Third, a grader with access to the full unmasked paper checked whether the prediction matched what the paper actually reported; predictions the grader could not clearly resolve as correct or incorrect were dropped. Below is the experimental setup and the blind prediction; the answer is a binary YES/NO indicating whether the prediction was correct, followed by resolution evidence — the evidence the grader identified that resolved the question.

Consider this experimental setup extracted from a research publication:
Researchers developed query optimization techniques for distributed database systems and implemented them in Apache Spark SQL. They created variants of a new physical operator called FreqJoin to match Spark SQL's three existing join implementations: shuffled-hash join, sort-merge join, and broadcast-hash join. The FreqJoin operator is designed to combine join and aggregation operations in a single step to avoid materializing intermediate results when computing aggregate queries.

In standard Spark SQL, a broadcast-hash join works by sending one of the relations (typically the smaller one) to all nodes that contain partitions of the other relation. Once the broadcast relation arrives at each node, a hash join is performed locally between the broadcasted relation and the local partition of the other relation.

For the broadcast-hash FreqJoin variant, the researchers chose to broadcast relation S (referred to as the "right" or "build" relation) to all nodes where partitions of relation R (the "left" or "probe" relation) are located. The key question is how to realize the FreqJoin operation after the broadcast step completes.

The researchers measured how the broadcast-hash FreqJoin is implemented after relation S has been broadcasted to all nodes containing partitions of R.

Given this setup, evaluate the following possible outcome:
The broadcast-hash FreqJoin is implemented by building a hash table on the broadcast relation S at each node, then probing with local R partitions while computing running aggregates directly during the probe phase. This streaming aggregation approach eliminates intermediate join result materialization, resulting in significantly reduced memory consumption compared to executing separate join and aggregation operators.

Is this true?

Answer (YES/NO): YES